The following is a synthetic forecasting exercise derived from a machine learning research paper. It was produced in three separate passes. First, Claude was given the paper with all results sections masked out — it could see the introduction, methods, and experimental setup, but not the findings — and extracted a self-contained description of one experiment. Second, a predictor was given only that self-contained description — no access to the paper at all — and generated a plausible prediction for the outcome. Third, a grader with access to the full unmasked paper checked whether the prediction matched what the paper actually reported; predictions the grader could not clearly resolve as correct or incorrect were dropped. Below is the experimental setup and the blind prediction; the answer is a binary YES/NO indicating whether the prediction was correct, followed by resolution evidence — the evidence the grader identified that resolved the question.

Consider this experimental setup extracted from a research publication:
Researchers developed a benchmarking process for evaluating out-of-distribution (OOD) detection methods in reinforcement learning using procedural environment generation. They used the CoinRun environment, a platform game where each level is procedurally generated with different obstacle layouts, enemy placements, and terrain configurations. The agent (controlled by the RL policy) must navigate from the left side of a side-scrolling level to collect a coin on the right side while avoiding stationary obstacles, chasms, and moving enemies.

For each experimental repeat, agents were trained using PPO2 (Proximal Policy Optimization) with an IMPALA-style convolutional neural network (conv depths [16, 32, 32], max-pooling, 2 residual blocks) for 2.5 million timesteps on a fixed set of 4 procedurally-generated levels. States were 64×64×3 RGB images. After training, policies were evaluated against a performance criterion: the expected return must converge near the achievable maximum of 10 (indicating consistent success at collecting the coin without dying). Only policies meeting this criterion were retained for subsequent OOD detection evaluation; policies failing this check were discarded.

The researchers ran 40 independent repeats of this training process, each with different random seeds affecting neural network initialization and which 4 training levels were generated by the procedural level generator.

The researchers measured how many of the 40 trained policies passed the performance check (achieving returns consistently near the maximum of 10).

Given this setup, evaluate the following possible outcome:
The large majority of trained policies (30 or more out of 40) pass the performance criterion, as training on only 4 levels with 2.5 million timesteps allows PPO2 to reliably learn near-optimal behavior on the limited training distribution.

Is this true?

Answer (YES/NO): NO